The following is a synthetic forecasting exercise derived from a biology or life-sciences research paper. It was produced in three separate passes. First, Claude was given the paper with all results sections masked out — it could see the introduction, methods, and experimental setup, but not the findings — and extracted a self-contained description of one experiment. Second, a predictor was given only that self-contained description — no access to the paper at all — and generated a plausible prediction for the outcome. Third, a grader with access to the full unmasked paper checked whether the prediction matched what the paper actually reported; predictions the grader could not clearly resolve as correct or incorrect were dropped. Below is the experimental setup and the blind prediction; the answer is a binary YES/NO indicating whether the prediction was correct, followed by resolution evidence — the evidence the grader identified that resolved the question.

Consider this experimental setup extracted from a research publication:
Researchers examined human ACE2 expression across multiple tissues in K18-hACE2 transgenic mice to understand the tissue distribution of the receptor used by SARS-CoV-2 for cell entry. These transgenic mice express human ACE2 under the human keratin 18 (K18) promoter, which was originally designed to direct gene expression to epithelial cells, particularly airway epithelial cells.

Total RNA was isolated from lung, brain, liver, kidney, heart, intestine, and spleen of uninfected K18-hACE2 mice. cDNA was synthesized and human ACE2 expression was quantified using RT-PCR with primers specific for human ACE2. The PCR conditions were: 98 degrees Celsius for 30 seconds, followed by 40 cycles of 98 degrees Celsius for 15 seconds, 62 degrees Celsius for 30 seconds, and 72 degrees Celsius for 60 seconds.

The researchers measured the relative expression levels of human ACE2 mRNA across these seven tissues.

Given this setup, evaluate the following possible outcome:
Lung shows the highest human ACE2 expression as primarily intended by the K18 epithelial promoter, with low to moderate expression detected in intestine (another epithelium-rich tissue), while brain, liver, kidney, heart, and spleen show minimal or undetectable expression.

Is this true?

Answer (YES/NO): NO